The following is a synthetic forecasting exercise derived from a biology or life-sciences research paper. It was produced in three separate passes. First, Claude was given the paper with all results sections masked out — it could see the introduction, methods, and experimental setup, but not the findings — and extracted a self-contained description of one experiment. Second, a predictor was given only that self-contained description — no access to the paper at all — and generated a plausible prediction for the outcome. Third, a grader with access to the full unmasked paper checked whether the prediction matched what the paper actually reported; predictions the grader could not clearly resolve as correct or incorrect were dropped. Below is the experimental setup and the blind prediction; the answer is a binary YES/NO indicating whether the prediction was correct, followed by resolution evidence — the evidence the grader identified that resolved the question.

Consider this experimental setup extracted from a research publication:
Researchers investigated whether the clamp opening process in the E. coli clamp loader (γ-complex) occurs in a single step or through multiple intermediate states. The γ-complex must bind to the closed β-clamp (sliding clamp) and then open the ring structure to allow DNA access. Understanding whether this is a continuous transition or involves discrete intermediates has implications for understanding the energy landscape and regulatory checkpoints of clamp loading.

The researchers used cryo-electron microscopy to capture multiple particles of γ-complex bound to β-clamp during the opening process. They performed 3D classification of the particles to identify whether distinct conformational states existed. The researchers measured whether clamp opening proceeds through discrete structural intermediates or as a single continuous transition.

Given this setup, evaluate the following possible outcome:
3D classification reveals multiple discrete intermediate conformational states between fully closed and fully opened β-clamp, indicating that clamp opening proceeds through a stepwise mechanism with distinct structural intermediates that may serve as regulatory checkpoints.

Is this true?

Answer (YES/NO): YES